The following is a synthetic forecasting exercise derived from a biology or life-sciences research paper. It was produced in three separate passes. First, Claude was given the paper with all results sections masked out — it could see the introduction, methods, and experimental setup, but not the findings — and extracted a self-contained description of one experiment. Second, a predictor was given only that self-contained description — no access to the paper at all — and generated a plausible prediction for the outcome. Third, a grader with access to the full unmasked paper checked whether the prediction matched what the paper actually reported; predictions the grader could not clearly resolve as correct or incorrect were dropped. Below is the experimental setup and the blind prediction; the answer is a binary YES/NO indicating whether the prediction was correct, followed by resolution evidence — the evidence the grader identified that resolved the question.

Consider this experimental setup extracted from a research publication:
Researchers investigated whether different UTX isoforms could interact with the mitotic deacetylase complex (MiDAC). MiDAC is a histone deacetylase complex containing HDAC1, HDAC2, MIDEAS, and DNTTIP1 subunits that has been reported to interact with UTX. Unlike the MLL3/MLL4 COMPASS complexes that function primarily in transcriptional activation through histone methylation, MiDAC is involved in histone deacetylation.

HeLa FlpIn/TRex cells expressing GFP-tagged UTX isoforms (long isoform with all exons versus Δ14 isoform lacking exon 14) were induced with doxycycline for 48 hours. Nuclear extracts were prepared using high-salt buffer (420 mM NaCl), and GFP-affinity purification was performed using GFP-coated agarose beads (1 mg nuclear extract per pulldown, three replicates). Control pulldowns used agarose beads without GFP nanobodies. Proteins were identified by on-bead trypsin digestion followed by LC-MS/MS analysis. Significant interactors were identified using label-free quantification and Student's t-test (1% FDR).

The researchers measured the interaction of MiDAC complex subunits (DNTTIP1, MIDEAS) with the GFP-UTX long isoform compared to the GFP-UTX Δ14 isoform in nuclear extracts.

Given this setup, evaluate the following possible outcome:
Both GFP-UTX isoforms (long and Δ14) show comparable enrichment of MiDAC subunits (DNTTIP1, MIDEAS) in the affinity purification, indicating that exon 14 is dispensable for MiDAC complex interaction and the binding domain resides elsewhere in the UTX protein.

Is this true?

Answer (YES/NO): YES